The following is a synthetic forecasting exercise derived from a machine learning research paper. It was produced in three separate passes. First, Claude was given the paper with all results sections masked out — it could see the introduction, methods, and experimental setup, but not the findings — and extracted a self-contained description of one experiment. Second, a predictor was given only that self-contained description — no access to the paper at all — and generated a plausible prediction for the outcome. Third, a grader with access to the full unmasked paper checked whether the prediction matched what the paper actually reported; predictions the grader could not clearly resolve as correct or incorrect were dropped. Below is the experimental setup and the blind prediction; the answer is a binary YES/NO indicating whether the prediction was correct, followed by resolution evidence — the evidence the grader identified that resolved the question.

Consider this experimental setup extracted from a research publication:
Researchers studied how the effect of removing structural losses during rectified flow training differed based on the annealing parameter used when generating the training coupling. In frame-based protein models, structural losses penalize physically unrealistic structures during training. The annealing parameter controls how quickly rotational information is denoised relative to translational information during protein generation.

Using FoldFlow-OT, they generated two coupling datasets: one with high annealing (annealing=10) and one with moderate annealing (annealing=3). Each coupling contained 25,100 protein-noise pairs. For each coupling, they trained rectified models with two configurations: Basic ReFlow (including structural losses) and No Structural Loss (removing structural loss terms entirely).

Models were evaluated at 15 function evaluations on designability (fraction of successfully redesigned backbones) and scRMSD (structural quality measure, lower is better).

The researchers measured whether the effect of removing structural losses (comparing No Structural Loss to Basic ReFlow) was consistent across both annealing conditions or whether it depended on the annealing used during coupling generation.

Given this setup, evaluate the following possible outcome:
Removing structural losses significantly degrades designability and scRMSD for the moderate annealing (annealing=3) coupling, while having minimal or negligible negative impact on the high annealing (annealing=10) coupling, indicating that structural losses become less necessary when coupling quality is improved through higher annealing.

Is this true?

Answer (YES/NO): NO